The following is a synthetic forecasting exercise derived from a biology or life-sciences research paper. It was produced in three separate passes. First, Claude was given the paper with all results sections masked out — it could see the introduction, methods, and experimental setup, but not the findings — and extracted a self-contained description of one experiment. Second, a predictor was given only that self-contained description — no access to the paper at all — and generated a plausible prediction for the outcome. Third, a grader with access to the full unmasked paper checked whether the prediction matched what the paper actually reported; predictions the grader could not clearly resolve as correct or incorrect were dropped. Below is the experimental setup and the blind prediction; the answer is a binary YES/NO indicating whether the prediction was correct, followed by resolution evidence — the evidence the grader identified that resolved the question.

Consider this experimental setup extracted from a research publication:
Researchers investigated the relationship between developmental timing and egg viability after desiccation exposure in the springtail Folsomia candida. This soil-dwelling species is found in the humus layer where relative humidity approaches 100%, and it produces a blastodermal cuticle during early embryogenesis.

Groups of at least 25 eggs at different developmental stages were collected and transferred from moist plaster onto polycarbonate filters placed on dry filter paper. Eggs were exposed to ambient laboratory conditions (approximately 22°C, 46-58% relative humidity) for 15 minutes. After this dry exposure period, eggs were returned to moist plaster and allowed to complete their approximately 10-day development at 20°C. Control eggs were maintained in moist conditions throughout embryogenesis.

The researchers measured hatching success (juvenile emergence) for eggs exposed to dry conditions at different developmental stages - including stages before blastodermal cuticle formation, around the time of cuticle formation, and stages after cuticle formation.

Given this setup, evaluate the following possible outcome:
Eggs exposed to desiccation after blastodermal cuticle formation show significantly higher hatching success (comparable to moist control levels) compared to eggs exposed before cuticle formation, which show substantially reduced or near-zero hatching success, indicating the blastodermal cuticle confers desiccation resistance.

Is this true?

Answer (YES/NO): YES